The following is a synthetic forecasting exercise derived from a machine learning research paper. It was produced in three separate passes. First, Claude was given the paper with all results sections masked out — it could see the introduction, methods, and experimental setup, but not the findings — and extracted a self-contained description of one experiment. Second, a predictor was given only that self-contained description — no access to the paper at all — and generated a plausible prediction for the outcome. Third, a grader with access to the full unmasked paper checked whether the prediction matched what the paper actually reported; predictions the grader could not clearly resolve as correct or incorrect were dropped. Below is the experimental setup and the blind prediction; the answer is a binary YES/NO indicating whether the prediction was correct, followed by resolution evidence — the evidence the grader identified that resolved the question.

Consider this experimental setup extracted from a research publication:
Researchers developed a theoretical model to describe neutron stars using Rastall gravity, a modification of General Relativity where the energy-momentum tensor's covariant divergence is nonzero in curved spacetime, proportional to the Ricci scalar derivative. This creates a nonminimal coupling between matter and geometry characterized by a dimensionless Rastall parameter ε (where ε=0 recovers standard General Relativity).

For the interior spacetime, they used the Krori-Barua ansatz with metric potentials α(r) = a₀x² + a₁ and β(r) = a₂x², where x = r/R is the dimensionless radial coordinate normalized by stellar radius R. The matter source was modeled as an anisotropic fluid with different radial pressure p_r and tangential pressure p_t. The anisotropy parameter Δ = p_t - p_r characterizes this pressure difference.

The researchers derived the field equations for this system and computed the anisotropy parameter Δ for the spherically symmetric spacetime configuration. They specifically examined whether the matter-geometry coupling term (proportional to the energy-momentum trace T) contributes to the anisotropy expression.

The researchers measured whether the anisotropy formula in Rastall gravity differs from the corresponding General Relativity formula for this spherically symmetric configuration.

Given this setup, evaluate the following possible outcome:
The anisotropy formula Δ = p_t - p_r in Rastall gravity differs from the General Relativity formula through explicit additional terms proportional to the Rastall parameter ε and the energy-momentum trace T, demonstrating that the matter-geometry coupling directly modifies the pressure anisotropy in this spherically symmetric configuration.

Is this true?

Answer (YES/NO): NO